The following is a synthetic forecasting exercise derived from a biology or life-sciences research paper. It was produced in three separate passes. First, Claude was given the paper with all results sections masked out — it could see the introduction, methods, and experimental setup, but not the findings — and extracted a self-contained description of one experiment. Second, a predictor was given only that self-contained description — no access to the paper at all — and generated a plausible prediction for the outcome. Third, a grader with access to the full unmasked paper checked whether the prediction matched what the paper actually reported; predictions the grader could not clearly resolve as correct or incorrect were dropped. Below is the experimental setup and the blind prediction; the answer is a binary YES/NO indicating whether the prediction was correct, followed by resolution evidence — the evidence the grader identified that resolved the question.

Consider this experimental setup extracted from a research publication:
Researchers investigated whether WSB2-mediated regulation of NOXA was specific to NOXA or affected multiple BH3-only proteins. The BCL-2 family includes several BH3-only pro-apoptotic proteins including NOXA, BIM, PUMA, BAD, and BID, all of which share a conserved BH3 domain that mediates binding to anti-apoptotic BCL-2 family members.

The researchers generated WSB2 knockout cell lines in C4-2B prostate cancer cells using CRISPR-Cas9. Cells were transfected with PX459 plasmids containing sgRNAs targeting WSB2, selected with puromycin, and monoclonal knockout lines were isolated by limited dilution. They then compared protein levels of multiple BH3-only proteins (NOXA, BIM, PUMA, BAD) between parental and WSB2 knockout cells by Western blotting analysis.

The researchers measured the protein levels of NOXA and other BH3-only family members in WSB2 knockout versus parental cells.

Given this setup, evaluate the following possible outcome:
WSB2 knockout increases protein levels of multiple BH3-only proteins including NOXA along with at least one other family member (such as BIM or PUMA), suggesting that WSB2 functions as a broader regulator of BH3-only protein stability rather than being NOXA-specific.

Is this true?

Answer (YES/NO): NO